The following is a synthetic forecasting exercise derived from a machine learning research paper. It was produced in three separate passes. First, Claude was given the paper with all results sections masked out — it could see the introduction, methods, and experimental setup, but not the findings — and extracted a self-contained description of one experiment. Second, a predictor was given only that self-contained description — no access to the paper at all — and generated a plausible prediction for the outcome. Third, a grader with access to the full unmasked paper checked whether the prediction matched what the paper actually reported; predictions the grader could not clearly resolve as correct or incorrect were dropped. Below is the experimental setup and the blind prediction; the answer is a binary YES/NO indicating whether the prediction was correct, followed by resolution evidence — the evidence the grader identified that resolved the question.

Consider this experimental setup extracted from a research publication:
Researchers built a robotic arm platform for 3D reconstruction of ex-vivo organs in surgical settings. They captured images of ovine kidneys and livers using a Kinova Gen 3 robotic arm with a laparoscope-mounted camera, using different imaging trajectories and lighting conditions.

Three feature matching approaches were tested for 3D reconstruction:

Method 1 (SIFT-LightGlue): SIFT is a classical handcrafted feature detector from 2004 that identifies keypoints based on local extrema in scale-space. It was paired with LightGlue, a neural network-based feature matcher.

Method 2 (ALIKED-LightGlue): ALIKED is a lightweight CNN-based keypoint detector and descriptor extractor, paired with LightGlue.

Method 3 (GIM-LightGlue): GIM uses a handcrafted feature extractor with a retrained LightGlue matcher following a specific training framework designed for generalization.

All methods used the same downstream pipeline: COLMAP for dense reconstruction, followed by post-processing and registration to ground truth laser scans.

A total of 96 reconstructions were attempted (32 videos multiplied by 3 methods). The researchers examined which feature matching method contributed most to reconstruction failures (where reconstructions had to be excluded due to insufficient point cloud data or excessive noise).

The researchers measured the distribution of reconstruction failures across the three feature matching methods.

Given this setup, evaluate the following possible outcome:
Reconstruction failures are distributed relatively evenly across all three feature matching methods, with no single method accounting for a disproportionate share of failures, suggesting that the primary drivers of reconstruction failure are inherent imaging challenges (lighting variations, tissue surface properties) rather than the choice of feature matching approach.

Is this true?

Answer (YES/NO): NO